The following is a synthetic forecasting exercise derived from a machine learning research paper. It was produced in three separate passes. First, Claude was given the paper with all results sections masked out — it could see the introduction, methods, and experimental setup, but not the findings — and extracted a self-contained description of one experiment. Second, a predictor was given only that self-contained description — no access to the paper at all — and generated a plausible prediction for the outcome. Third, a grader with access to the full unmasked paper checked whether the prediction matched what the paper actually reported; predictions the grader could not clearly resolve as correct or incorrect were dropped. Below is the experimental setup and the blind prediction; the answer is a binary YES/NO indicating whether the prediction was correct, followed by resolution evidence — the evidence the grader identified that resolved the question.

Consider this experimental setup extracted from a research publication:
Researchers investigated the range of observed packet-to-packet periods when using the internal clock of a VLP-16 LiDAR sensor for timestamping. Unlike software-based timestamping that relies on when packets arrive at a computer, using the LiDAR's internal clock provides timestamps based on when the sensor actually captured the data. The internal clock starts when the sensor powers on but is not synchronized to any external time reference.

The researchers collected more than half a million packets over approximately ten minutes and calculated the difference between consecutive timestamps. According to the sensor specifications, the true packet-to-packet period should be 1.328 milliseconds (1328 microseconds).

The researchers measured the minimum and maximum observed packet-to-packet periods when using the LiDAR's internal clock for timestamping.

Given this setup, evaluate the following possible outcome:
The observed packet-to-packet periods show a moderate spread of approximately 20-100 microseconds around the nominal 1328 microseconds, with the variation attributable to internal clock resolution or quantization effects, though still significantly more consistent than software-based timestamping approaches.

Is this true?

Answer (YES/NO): NO